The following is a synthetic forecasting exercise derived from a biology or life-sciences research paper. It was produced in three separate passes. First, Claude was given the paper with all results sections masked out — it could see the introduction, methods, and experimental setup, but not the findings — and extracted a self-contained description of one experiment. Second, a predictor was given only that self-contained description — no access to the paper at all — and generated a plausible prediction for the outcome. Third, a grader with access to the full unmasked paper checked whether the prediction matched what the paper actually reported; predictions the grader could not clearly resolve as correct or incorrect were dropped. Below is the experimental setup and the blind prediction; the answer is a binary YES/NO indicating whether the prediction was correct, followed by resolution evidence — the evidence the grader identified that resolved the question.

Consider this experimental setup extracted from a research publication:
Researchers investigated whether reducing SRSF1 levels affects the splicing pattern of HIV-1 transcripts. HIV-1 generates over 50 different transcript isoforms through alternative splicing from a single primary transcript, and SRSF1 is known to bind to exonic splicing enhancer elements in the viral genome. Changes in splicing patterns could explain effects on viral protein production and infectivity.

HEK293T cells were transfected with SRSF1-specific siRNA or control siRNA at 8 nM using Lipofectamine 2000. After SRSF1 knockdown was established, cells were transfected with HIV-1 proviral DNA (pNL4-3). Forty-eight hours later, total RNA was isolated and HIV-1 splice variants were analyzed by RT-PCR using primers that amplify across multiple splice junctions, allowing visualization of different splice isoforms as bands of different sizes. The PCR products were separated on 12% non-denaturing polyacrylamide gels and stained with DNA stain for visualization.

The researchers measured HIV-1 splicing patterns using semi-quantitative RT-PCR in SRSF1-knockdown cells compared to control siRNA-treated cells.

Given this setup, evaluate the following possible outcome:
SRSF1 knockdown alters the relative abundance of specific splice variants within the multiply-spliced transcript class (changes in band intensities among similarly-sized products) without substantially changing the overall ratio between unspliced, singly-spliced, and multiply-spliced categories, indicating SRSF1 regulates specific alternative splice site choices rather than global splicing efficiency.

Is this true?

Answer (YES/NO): NO